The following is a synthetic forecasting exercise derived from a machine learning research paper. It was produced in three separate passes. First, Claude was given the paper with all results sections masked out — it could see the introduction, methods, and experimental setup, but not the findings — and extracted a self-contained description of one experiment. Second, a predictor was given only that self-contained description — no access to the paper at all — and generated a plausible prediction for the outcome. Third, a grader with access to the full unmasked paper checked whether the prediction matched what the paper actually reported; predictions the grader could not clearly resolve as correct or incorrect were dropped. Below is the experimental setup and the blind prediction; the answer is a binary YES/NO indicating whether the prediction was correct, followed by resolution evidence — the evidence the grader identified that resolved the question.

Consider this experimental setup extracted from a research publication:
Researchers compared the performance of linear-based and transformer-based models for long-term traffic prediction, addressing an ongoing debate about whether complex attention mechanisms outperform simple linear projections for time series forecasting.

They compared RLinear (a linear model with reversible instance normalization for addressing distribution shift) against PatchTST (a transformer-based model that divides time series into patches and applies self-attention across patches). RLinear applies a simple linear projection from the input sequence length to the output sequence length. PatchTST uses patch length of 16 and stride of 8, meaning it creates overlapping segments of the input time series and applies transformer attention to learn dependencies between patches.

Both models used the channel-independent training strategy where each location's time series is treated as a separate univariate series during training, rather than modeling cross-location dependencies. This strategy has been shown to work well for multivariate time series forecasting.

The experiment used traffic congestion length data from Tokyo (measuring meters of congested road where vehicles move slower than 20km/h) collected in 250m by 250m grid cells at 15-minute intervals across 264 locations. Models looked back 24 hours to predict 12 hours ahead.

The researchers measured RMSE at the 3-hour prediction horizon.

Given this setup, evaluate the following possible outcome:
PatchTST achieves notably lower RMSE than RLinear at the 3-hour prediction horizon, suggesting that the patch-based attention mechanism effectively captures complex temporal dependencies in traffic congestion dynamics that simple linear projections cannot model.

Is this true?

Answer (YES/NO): NO